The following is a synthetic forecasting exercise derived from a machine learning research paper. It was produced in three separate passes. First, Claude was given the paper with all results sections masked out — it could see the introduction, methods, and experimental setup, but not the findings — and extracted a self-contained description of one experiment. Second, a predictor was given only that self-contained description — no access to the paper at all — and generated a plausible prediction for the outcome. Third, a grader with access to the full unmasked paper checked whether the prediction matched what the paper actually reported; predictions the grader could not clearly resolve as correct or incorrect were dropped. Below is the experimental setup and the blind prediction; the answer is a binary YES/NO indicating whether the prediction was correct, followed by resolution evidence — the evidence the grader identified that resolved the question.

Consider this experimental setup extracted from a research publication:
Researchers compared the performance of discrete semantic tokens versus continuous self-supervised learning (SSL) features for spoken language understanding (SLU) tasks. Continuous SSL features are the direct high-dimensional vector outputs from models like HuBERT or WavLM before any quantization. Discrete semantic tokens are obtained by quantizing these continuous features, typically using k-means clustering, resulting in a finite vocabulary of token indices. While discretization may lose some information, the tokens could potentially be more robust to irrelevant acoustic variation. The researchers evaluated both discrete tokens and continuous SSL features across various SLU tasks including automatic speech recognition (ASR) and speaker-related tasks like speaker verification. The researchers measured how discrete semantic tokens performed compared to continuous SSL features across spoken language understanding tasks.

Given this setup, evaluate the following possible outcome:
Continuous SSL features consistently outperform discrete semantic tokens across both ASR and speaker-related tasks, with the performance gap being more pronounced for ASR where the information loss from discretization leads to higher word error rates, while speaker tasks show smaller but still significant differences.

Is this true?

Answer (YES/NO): NO